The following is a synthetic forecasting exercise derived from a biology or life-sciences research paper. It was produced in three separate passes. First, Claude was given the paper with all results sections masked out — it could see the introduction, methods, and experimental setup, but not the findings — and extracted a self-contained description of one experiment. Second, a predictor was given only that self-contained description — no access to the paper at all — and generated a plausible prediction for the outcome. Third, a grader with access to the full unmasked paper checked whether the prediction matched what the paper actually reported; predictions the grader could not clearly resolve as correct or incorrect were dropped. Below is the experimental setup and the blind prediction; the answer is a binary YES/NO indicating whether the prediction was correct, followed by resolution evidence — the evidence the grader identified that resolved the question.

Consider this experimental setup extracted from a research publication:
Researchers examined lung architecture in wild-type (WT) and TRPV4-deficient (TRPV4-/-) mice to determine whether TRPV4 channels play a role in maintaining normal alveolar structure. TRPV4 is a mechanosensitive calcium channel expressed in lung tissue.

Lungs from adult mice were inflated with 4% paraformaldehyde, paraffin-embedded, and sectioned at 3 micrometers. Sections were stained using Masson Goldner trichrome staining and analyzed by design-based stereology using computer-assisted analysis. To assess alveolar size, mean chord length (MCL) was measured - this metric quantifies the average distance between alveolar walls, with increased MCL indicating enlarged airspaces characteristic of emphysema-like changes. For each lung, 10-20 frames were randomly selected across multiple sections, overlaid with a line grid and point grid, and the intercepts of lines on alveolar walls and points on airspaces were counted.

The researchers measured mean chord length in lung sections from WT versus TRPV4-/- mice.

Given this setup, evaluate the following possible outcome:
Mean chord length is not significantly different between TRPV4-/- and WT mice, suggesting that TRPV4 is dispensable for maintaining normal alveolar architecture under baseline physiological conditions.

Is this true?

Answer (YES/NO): NO